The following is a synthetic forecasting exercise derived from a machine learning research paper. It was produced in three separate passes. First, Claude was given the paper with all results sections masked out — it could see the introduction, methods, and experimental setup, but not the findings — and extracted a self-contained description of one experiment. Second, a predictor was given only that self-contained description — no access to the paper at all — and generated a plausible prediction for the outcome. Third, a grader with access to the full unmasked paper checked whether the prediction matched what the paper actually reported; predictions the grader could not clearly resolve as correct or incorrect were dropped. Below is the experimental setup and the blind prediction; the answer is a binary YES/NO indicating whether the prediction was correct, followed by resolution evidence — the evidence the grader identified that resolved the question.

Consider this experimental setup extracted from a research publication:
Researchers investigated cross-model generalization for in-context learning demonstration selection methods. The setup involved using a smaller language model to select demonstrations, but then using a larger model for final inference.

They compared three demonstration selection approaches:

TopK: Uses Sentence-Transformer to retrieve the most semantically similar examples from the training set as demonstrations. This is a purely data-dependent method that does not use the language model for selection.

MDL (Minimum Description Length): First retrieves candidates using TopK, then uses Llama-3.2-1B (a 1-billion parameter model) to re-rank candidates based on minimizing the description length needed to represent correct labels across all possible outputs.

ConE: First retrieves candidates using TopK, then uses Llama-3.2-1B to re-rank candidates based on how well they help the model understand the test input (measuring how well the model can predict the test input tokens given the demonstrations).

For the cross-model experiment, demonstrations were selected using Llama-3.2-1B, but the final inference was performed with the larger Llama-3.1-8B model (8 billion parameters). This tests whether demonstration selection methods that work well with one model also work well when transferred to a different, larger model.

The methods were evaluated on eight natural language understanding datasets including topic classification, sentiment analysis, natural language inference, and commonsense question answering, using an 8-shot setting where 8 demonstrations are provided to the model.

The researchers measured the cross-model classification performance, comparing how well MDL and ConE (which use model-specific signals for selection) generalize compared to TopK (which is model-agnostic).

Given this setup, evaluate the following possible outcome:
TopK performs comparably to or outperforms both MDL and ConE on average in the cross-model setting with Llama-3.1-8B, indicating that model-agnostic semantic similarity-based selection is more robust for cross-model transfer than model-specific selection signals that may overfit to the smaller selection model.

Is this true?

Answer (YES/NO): NO